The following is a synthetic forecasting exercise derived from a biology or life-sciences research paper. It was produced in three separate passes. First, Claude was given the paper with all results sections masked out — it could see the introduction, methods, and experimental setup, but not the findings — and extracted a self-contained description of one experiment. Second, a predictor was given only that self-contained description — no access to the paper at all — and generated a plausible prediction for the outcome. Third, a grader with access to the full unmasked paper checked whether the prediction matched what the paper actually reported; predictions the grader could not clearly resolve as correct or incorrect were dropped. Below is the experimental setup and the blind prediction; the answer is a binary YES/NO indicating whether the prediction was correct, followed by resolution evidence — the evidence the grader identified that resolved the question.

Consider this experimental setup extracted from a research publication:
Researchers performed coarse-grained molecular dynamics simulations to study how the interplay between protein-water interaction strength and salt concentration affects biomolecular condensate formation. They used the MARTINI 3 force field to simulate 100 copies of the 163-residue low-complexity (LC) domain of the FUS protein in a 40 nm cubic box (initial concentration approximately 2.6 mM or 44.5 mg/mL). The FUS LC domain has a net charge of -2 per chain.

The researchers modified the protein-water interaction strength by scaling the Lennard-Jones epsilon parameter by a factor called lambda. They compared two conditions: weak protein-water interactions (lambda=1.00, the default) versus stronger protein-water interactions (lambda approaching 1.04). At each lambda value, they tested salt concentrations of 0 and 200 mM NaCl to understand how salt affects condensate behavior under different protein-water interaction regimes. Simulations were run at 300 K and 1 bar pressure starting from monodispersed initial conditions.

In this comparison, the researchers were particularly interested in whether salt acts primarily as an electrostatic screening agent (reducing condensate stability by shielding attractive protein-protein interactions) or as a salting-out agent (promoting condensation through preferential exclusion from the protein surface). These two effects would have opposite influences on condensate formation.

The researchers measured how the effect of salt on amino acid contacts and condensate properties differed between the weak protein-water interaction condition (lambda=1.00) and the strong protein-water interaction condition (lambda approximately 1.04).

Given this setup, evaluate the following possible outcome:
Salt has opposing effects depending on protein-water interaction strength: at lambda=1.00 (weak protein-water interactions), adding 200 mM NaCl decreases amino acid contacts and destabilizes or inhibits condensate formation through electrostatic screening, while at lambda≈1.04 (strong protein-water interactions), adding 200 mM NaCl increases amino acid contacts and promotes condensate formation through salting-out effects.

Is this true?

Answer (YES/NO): NO